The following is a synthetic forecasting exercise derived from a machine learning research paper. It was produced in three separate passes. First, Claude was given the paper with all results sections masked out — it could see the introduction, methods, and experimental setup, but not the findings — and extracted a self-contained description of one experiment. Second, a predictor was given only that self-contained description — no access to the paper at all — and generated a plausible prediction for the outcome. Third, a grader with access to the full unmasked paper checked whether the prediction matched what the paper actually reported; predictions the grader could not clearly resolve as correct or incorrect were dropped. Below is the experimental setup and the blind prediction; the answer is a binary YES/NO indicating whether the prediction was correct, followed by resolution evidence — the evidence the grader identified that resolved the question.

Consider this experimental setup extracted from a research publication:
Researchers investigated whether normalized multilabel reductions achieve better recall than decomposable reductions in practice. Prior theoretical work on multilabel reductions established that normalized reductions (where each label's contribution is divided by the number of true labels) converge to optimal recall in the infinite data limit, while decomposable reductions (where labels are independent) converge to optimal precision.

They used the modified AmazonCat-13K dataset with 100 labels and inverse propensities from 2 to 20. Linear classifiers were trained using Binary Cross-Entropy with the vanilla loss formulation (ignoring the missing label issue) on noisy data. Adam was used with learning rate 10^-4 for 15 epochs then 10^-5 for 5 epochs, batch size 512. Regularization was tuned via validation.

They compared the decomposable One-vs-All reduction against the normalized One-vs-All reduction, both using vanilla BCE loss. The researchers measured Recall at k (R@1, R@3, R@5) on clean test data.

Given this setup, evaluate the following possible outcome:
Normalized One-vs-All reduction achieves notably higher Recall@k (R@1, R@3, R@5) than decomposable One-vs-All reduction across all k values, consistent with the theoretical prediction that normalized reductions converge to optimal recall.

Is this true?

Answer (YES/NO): NO